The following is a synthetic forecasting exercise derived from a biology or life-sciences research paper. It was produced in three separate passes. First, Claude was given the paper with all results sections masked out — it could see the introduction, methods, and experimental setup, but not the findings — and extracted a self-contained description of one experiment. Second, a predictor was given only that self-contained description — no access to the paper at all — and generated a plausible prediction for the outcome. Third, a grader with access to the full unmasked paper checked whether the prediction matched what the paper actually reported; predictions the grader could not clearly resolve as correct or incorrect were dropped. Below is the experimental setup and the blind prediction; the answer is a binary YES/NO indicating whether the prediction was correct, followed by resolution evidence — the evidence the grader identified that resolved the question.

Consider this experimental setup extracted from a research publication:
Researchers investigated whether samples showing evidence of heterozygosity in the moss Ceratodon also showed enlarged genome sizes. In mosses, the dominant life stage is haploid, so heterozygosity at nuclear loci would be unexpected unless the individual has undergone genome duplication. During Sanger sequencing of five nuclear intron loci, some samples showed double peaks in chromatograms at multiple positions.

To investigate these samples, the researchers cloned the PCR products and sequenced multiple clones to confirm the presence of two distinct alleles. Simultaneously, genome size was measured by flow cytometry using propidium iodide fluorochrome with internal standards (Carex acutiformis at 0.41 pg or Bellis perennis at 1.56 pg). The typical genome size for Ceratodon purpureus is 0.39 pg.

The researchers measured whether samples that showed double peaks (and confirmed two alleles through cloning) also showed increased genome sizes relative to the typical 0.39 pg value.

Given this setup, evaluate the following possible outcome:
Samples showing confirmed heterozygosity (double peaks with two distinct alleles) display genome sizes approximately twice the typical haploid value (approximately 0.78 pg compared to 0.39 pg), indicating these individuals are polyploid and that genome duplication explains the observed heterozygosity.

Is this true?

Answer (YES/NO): NO